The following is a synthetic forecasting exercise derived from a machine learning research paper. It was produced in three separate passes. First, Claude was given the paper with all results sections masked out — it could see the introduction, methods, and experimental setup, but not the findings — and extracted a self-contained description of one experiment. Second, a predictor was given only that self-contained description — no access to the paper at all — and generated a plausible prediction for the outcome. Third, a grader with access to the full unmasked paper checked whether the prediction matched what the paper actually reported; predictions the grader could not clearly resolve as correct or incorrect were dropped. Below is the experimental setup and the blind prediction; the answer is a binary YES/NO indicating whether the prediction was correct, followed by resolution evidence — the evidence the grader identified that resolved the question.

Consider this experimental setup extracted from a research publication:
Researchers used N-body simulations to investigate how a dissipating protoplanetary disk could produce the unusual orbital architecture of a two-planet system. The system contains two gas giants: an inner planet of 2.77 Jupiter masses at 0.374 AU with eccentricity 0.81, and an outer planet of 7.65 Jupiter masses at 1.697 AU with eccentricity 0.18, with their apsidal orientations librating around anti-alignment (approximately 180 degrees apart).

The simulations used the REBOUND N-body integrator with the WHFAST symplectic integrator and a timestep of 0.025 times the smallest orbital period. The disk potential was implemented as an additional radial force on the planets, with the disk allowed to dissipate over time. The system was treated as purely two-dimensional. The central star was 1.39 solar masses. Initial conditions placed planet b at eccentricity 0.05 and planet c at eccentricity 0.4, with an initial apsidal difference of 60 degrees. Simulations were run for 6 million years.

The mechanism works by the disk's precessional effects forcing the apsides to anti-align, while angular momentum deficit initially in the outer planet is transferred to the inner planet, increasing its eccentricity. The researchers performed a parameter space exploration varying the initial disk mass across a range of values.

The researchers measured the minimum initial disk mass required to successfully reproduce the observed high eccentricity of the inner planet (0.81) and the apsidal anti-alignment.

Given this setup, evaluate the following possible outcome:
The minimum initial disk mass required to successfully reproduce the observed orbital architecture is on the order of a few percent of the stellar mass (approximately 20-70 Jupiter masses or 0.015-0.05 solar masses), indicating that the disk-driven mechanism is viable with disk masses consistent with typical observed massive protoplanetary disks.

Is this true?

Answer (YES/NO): NO